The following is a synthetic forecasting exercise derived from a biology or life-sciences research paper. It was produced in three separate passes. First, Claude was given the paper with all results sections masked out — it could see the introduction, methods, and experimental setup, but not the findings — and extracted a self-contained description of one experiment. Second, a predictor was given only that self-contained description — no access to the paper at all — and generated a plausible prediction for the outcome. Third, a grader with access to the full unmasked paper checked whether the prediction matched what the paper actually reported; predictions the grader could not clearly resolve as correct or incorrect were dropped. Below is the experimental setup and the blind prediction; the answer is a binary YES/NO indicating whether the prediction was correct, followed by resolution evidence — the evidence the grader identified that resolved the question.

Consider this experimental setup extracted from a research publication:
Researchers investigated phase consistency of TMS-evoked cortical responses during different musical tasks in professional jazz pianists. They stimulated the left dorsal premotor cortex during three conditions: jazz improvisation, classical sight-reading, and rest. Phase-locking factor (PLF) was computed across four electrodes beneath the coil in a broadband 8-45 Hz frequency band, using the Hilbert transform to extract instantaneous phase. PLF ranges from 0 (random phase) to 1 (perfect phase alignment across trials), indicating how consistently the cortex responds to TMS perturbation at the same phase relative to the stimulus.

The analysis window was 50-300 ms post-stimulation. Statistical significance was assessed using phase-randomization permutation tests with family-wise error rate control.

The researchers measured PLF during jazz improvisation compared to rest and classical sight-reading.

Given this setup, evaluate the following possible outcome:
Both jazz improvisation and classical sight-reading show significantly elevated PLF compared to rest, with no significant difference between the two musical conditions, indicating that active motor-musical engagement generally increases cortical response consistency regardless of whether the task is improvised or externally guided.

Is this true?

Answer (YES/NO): NO